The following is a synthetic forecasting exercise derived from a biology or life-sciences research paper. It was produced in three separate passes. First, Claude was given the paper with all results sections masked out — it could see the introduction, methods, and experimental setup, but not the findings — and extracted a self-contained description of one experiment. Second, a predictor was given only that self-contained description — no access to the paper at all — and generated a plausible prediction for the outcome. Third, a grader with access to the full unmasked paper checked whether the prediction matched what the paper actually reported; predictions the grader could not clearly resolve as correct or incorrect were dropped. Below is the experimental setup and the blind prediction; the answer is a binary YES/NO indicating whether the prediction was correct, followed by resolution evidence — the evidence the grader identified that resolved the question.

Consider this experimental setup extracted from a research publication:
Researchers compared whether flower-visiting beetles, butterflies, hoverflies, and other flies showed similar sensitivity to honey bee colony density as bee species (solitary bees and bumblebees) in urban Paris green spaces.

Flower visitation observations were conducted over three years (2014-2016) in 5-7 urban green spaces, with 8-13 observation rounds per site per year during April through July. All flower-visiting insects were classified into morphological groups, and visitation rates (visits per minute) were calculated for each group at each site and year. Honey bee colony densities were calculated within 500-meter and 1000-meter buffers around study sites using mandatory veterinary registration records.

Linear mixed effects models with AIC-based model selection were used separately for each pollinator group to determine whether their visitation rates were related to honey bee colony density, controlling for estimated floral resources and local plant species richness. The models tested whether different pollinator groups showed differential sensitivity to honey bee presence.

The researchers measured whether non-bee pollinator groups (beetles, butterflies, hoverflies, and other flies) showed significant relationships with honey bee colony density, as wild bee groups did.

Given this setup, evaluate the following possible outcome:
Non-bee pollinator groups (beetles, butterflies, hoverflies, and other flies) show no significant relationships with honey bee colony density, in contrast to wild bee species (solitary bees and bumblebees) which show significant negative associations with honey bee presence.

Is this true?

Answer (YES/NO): NO